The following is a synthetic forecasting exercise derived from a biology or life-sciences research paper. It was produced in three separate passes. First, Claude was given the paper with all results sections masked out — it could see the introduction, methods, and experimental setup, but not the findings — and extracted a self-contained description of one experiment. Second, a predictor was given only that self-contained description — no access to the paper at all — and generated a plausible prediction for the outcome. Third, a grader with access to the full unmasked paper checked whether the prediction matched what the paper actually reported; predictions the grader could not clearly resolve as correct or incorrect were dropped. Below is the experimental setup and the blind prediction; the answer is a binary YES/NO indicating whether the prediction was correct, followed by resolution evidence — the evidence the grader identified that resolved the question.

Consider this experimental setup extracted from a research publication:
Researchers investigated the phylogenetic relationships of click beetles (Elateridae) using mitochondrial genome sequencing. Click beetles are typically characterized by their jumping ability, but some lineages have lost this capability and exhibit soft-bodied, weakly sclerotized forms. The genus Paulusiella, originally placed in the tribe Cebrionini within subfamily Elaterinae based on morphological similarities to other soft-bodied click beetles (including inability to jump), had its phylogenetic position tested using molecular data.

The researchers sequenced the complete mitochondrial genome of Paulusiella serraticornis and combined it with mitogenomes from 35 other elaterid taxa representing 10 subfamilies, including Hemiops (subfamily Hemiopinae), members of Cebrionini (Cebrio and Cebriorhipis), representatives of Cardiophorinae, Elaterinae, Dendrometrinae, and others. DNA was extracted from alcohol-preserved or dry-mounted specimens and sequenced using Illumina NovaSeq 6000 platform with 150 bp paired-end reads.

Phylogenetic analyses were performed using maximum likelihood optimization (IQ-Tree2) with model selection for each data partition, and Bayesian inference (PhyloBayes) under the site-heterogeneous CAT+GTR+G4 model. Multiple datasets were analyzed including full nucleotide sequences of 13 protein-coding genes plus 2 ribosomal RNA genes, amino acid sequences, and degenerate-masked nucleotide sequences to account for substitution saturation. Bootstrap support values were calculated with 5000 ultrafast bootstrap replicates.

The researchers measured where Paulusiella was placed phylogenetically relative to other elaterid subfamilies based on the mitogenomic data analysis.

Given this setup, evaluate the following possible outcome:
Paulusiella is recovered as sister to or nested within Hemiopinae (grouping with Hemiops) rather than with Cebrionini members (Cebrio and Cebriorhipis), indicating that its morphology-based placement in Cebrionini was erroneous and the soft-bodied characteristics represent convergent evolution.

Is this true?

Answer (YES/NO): YES